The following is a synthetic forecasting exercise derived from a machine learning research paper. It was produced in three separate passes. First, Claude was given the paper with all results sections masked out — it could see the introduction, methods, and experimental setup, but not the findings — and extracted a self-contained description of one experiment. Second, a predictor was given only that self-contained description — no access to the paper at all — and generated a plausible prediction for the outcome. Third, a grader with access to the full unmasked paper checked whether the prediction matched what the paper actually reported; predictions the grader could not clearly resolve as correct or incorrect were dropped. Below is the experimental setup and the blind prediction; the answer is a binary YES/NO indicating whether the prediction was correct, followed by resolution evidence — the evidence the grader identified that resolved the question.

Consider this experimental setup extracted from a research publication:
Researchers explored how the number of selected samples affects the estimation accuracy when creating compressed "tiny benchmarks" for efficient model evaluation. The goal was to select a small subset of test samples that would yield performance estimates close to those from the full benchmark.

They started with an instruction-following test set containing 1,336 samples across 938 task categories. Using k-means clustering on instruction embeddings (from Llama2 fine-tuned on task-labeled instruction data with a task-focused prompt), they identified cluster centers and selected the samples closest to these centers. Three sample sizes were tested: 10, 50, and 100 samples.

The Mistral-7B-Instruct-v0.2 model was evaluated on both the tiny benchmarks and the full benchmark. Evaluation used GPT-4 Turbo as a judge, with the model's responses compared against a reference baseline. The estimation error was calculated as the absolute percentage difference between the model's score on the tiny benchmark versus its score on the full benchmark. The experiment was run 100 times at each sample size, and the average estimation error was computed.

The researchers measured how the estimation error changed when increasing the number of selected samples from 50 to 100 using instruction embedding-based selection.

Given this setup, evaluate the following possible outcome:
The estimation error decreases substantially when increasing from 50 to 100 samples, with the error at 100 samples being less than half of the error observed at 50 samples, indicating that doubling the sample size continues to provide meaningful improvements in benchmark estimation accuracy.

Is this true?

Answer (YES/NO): NO